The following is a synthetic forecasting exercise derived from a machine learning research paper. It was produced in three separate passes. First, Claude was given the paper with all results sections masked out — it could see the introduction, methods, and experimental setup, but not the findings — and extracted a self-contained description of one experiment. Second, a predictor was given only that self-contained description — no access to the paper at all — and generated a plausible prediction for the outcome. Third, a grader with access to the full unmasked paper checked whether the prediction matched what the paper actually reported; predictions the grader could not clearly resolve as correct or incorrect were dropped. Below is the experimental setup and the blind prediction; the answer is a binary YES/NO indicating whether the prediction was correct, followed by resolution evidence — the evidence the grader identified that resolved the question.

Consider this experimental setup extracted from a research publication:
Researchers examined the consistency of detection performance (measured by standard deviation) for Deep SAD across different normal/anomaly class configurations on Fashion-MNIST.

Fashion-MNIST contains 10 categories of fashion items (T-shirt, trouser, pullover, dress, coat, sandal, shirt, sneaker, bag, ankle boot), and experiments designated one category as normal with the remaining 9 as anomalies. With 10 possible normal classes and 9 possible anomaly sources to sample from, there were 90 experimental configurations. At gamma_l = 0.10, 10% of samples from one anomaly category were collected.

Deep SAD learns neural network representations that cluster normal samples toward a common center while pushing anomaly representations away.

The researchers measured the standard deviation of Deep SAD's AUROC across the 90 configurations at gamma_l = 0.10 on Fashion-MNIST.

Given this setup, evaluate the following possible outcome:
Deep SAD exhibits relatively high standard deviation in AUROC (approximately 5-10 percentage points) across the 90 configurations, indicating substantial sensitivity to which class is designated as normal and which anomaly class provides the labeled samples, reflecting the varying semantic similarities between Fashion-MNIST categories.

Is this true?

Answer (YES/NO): YES